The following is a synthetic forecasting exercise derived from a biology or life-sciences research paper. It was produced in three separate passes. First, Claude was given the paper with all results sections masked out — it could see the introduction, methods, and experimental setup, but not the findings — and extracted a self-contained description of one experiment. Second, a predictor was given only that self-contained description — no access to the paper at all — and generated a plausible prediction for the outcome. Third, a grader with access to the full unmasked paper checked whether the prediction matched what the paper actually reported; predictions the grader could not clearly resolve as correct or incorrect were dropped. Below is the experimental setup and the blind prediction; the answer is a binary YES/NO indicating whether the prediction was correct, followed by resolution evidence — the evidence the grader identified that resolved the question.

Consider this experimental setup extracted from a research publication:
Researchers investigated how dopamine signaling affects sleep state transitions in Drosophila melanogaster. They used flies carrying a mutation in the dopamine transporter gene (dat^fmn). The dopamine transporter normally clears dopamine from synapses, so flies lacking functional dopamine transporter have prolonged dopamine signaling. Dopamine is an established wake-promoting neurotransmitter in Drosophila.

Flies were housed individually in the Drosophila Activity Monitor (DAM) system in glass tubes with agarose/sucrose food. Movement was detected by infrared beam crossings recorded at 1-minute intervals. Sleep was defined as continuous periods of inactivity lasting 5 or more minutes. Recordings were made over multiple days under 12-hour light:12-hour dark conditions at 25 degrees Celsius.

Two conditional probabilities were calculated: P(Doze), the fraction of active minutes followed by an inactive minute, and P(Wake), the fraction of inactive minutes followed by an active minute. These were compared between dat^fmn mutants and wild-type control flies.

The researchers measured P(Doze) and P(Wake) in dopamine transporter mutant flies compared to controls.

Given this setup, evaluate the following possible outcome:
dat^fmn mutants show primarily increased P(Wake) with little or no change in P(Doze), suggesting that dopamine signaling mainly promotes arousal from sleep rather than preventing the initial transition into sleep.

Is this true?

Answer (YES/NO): NO